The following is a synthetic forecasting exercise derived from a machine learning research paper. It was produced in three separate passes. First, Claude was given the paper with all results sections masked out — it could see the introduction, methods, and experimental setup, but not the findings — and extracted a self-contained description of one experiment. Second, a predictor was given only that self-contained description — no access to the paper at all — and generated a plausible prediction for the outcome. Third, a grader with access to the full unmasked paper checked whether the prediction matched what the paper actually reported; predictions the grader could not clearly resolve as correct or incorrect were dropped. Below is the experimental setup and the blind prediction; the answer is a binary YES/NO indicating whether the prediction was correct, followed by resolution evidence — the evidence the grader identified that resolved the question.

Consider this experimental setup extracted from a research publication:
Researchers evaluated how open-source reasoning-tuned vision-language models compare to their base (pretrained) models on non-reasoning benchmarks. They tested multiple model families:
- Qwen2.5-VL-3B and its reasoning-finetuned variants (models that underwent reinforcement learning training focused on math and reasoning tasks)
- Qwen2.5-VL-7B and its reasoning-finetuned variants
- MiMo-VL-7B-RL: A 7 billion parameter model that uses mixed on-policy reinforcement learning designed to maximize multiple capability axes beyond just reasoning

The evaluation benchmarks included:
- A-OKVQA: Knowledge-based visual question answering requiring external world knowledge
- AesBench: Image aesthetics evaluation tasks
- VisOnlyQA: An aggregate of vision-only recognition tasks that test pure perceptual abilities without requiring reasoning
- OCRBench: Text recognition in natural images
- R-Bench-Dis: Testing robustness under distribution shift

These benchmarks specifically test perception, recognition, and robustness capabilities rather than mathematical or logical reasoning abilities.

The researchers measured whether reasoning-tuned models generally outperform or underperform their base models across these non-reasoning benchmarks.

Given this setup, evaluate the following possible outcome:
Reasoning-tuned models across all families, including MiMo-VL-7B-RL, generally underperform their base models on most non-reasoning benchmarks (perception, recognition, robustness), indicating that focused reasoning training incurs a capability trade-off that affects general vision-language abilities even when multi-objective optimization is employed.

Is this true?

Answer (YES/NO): NO